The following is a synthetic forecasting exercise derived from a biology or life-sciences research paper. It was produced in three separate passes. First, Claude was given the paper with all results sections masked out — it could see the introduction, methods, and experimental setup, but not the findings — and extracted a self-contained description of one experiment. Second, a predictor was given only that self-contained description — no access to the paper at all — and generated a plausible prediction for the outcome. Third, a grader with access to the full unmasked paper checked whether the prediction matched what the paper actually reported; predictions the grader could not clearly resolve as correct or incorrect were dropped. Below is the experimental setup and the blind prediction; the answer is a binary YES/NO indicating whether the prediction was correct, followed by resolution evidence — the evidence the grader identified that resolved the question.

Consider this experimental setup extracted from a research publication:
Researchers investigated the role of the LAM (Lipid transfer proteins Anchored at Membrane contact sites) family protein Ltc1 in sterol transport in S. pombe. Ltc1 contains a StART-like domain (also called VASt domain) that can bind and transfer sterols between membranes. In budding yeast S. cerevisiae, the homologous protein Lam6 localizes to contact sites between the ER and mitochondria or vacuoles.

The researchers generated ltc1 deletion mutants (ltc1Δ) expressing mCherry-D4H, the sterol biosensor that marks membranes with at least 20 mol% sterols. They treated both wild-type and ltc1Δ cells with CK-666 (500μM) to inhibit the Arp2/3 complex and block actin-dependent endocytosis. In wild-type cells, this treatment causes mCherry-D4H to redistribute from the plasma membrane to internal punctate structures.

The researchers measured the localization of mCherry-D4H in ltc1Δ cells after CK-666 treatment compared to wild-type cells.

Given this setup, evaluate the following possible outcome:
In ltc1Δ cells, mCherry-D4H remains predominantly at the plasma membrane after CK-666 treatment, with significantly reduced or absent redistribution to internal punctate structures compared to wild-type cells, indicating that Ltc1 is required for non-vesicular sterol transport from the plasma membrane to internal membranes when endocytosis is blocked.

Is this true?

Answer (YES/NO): YES